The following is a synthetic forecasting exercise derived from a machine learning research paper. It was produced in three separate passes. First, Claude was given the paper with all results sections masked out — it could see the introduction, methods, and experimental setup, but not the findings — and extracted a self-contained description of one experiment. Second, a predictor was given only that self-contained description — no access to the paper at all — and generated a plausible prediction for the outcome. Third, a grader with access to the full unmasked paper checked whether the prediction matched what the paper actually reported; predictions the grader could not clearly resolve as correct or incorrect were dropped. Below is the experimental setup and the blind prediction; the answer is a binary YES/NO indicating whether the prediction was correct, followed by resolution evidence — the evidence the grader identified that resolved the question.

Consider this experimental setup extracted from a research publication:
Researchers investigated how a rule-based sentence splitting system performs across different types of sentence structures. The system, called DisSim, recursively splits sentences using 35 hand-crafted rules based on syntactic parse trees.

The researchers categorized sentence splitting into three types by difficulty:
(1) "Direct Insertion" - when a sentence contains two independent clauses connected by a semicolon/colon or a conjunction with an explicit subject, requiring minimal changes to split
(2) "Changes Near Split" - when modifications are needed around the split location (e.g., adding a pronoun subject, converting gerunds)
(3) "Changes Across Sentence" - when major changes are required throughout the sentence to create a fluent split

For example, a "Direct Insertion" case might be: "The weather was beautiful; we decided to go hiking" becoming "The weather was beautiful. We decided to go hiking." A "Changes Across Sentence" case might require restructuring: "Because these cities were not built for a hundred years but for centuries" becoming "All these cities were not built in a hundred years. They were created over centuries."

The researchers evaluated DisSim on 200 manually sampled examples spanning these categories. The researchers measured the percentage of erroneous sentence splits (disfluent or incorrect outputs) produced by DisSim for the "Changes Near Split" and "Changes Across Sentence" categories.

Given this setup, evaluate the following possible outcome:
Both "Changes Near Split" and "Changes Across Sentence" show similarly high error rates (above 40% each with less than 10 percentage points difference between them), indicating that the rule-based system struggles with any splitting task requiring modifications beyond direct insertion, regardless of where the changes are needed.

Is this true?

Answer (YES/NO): YES